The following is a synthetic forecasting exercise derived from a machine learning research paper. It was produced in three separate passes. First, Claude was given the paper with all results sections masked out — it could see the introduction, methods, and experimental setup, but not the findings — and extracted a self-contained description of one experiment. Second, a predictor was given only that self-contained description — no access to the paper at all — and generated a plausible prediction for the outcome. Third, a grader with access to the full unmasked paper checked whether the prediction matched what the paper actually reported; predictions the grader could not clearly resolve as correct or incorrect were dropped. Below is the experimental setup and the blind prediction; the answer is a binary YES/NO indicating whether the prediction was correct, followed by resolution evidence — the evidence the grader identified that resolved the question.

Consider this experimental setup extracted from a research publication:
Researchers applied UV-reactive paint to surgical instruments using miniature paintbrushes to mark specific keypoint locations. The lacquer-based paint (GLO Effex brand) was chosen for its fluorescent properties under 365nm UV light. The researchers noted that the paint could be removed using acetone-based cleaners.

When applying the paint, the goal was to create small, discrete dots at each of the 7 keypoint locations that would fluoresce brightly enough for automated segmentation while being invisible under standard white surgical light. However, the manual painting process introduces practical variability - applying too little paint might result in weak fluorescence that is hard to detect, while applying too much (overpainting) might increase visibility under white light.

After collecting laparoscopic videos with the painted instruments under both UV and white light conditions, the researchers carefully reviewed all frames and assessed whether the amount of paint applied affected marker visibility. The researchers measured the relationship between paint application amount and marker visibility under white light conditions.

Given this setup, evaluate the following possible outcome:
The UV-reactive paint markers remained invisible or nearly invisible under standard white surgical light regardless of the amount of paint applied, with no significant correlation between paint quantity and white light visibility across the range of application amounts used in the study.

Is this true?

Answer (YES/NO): NO